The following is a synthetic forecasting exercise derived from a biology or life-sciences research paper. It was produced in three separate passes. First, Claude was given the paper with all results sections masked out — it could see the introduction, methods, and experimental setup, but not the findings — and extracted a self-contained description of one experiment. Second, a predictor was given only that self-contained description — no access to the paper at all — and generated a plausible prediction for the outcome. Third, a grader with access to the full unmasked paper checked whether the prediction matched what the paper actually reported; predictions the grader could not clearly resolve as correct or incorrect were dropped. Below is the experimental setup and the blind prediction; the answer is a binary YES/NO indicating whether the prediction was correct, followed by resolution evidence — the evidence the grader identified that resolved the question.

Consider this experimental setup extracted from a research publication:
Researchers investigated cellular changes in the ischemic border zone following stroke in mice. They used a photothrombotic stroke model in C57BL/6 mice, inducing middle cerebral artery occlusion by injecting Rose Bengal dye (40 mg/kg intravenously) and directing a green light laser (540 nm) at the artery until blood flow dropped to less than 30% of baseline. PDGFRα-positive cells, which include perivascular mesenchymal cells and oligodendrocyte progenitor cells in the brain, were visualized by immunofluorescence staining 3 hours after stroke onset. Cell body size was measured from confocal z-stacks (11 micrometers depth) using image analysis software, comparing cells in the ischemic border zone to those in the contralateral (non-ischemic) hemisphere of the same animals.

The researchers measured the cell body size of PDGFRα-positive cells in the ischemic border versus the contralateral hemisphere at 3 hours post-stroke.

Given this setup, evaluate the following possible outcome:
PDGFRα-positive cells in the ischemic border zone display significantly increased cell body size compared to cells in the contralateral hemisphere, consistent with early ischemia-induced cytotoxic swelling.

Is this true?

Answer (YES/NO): YES